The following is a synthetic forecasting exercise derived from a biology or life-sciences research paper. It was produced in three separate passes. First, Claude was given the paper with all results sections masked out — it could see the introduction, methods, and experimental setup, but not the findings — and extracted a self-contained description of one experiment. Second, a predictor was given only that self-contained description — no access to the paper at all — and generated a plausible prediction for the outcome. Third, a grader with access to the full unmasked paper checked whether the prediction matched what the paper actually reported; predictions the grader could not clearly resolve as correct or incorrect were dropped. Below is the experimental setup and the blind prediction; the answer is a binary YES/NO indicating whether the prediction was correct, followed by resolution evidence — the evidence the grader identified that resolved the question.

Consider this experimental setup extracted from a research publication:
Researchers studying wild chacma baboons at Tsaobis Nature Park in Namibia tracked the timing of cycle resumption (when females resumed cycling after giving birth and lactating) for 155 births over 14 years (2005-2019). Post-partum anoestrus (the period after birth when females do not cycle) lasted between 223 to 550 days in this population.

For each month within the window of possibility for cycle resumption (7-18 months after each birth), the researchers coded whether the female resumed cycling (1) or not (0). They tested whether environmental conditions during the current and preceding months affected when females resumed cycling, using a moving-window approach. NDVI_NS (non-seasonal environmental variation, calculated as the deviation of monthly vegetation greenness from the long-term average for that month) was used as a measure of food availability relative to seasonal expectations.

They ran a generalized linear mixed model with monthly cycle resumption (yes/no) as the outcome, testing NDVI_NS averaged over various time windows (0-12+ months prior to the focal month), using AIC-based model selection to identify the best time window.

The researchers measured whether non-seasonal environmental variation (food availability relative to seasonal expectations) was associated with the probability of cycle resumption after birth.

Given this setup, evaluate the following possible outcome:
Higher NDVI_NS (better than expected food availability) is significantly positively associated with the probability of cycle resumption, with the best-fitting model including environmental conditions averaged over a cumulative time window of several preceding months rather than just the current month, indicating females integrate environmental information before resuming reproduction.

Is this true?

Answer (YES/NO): NO